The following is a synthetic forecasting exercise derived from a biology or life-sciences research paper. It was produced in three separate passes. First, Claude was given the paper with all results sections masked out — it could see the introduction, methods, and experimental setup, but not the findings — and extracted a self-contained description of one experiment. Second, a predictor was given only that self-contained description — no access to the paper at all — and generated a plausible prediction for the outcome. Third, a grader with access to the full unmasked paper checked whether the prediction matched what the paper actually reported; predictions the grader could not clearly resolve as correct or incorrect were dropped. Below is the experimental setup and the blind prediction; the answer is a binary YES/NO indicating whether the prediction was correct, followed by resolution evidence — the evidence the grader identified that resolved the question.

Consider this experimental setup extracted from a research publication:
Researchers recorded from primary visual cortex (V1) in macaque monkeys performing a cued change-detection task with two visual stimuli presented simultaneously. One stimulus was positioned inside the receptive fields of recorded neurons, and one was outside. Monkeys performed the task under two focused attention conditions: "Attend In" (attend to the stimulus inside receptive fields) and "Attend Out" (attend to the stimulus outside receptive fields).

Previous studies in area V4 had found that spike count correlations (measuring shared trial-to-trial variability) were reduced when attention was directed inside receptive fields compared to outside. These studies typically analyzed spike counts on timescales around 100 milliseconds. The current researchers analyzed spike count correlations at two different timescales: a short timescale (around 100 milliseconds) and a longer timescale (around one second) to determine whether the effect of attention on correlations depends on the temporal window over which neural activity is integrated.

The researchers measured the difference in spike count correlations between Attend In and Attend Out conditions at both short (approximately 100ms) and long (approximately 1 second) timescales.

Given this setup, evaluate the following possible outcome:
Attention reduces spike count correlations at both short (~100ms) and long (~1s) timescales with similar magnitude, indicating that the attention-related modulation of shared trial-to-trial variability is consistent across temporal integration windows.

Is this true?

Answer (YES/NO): NO